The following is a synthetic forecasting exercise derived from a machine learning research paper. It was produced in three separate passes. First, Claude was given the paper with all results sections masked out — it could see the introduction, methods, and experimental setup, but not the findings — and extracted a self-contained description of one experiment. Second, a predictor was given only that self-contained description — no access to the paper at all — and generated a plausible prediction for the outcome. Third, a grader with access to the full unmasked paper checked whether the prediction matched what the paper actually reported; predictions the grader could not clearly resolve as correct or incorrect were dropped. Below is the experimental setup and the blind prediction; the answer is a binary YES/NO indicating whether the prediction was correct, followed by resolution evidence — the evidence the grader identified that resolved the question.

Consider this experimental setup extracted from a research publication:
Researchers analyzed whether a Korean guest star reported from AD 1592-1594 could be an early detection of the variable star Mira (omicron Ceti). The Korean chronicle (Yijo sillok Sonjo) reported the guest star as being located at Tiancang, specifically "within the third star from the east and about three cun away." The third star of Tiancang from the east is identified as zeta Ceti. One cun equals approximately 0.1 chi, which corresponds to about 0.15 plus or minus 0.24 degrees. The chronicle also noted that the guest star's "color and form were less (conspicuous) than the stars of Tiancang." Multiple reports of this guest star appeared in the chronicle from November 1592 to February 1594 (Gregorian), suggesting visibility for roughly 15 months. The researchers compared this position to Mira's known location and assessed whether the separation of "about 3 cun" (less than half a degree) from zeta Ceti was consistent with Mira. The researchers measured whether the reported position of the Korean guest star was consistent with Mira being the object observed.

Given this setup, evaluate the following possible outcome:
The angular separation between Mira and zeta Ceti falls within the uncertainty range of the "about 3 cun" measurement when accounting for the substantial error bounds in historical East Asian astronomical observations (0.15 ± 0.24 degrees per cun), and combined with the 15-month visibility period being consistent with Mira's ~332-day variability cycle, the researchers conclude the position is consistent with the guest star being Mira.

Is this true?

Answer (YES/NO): NO